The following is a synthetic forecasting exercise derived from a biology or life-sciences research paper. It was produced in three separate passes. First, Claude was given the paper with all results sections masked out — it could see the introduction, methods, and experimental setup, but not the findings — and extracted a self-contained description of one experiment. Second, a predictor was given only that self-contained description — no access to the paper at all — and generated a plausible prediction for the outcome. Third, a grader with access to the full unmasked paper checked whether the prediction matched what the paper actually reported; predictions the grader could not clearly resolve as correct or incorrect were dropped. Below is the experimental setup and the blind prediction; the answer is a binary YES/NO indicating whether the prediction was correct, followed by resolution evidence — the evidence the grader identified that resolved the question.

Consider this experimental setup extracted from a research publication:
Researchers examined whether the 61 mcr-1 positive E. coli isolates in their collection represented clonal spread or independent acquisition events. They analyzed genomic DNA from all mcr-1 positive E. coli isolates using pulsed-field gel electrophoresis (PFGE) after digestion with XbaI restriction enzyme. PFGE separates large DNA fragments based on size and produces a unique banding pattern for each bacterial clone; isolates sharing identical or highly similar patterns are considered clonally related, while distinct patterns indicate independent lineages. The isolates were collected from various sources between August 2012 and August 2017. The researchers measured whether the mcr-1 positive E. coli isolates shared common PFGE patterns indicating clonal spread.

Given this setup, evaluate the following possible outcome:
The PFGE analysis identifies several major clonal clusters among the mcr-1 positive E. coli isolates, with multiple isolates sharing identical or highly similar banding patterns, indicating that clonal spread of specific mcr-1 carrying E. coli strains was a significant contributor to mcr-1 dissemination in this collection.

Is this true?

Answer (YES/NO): NO